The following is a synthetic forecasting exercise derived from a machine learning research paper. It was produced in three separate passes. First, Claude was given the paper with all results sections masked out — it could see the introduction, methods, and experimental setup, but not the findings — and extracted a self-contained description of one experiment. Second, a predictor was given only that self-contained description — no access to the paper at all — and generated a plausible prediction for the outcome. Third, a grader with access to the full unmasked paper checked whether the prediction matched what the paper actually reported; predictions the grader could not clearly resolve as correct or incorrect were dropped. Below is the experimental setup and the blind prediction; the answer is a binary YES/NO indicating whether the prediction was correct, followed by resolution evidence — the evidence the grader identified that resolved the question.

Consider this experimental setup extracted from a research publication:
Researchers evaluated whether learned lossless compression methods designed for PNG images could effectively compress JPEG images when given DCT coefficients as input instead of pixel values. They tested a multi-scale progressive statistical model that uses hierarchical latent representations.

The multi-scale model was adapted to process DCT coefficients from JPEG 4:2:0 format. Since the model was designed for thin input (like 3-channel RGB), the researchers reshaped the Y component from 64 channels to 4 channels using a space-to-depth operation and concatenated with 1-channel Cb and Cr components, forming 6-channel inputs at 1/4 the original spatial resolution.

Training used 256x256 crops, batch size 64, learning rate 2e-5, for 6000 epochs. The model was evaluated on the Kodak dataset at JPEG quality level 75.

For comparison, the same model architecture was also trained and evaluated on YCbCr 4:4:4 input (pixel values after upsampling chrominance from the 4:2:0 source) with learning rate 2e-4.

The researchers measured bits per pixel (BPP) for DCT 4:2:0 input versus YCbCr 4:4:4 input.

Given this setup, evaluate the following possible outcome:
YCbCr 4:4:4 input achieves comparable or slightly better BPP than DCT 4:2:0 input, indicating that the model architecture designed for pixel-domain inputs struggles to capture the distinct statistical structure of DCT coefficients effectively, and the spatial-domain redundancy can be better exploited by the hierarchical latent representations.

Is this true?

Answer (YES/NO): NO